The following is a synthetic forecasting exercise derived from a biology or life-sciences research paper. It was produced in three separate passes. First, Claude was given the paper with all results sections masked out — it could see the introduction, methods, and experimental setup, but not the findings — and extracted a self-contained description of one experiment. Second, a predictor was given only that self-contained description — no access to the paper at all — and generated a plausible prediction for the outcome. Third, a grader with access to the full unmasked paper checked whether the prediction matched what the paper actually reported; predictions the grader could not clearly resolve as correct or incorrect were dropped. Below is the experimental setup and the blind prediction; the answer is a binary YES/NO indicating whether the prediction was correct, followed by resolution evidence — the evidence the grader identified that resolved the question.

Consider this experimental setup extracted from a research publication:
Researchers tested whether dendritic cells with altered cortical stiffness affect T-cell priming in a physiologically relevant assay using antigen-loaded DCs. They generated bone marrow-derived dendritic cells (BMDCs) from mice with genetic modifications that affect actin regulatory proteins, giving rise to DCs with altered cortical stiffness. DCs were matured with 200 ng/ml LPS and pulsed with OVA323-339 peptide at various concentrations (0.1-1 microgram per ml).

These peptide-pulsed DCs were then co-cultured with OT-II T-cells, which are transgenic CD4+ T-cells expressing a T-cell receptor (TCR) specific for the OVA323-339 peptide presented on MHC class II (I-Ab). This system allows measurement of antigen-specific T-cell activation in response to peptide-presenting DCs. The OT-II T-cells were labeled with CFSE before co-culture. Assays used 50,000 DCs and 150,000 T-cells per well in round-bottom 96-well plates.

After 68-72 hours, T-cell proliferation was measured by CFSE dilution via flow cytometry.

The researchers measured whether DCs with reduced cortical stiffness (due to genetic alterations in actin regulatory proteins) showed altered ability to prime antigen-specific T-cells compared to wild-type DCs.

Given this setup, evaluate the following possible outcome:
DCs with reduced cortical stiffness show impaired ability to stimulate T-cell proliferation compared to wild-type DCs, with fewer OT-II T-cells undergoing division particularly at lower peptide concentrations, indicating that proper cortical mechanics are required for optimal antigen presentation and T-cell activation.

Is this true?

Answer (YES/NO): YES